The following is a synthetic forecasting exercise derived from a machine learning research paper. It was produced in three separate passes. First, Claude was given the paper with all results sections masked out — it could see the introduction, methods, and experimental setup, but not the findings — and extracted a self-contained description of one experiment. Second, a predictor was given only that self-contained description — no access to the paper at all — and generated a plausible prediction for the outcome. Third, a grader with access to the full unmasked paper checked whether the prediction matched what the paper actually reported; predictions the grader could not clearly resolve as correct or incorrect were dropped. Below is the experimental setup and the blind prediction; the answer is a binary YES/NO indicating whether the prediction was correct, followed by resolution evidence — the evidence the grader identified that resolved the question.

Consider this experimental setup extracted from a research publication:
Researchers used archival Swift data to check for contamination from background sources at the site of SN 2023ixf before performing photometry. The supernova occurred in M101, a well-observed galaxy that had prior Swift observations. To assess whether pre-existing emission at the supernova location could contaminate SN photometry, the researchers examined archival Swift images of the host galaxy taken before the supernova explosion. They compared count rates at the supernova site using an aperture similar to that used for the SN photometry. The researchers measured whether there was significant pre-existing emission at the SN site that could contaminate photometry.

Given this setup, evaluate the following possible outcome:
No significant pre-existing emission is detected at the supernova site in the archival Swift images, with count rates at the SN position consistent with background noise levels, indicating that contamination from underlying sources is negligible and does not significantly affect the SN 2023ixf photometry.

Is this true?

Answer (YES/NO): YES